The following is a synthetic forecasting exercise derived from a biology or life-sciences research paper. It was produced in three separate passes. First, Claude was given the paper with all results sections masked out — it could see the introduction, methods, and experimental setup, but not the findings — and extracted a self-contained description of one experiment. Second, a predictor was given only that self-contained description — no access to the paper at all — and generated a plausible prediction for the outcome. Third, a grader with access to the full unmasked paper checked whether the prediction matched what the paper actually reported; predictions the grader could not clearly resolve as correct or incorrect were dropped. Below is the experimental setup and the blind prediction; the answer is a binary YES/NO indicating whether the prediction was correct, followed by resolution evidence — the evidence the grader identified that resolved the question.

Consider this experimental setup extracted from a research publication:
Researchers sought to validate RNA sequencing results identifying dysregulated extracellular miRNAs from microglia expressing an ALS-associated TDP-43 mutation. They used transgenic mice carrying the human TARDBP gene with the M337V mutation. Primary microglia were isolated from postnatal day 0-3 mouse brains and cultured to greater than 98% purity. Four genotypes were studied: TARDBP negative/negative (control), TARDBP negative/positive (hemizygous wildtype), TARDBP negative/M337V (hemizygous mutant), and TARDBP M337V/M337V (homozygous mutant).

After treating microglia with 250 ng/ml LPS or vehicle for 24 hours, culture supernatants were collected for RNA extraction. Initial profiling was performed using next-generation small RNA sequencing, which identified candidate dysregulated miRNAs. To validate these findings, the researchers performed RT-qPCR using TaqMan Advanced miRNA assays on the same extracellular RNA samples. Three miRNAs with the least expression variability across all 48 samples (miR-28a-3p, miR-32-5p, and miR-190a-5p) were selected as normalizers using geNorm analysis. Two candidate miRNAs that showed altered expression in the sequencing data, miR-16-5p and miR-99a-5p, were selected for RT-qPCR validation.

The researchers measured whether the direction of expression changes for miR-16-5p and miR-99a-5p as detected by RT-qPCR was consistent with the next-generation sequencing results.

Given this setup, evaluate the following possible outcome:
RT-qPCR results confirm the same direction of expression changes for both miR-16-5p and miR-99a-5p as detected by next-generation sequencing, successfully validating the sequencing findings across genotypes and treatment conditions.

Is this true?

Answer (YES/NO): NO